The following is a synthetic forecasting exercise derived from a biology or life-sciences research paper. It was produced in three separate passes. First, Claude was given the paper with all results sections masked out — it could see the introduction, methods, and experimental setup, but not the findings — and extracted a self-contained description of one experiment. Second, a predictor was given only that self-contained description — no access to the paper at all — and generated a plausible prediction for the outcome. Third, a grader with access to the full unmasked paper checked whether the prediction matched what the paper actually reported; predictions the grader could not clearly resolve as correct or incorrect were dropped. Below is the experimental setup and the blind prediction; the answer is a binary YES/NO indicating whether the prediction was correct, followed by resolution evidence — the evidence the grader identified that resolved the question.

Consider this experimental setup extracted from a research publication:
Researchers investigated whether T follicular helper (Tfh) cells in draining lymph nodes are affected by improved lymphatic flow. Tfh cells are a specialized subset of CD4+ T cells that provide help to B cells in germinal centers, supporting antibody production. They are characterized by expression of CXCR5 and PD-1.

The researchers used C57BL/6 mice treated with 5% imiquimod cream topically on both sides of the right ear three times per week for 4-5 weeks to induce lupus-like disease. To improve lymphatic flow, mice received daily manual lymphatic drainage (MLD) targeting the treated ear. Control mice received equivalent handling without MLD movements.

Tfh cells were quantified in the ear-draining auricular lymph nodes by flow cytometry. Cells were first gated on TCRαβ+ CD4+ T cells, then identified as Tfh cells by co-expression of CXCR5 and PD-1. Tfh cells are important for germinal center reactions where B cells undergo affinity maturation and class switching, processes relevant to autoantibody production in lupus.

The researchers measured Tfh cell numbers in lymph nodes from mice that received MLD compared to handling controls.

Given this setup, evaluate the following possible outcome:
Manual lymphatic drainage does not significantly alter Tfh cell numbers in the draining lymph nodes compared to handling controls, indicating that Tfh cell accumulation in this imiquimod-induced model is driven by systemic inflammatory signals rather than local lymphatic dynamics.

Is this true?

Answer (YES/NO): YES